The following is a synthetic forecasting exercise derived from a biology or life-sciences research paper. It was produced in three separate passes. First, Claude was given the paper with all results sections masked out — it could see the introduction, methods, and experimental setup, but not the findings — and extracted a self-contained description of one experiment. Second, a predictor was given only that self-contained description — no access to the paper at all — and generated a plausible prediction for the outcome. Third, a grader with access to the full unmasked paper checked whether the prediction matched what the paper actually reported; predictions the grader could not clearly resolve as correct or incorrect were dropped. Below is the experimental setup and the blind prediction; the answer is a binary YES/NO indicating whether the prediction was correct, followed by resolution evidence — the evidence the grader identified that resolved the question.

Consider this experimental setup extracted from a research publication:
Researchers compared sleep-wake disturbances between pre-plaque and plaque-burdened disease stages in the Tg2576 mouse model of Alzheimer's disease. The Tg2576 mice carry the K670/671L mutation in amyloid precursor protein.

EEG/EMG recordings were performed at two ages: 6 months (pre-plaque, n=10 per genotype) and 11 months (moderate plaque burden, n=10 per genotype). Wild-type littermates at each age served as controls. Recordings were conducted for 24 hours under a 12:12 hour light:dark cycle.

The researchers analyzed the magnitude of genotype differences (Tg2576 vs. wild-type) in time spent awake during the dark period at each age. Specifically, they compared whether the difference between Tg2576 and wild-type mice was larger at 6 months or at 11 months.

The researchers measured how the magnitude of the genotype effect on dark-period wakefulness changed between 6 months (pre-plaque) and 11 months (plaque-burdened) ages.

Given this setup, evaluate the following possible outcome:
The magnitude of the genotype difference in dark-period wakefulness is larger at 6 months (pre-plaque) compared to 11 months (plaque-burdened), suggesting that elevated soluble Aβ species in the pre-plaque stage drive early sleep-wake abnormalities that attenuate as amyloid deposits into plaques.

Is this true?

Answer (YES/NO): NO